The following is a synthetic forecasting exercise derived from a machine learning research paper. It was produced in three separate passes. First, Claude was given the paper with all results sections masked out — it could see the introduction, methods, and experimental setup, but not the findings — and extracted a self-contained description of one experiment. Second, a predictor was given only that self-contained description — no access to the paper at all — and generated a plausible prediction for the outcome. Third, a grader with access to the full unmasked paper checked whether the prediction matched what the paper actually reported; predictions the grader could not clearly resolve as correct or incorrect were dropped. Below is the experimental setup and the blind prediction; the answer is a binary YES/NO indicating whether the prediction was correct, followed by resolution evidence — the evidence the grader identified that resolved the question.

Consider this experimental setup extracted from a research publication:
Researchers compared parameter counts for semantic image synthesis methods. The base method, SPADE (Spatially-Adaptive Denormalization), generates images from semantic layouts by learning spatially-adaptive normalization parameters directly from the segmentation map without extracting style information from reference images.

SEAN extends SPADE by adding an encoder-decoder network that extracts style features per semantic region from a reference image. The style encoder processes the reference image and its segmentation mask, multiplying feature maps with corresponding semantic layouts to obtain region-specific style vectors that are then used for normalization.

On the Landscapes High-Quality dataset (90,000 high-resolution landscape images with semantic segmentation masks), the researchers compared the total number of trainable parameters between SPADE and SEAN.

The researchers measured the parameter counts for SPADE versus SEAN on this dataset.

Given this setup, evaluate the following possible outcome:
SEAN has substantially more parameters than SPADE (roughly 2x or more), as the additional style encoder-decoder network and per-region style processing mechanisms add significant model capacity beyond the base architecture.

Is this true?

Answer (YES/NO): YES